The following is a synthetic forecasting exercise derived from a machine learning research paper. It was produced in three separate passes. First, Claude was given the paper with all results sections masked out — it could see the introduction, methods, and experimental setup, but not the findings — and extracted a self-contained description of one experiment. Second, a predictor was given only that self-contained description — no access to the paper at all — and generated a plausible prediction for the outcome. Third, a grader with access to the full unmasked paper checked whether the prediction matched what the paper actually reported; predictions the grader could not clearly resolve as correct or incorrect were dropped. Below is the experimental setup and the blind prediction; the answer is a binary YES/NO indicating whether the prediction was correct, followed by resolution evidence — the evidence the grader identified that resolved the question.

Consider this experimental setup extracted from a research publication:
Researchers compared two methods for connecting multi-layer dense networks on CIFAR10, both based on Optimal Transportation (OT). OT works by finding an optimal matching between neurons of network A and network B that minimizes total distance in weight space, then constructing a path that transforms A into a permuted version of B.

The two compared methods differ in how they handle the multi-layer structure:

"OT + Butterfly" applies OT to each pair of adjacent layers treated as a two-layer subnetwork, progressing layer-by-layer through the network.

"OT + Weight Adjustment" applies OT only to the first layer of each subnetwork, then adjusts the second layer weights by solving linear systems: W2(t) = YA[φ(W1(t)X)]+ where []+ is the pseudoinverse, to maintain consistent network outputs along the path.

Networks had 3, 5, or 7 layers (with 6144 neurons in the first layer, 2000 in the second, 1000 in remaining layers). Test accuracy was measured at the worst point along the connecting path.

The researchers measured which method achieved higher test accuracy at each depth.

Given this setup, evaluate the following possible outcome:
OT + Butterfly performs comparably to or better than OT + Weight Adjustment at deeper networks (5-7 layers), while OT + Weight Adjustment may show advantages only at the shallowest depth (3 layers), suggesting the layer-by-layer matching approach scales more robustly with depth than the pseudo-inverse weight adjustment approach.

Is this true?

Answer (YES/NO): NO